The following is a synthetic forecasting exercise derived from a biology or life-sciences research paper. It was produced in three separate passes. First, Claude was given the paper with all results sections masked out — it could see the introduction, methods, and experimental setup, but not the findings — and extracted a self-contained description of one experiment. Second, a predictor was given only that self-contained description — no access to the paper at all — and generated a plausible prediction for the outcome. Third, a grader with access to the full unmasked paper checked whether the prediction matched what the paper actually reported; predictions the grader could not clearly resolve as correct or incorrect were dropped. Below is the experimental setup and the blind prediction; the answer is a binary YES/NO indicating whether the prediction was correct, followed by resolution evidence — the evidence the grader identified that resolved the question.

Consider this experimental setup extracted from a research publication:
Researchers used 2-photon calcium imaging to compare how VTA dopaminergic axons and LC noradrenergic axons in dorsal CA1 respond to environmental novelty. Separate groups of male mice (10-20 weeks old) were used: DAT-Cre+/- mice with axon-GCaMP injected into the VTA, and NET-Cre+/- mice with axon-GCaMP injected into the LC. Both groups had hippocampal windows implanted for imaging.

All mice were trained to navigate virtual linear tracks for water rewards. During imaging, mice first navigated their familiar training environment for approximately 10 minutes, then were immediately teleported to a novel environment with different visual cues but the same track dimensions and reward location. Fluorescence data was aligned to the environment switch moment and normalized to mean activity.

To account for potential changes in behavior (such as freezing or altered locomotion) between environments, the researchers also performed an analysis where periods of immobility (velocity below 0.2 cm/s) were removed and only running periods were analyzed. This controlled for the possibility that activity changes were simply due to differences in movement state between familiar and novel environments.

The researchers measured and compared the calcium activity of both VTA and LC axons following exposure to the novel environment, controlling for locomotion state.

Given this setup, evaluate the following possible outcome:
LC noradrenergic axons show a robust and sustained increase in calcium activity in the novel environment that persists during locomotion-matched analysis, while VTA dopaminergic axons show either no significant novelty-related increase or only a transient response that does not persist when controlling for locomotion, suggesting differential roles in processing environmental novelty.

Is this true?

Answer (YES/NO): YES